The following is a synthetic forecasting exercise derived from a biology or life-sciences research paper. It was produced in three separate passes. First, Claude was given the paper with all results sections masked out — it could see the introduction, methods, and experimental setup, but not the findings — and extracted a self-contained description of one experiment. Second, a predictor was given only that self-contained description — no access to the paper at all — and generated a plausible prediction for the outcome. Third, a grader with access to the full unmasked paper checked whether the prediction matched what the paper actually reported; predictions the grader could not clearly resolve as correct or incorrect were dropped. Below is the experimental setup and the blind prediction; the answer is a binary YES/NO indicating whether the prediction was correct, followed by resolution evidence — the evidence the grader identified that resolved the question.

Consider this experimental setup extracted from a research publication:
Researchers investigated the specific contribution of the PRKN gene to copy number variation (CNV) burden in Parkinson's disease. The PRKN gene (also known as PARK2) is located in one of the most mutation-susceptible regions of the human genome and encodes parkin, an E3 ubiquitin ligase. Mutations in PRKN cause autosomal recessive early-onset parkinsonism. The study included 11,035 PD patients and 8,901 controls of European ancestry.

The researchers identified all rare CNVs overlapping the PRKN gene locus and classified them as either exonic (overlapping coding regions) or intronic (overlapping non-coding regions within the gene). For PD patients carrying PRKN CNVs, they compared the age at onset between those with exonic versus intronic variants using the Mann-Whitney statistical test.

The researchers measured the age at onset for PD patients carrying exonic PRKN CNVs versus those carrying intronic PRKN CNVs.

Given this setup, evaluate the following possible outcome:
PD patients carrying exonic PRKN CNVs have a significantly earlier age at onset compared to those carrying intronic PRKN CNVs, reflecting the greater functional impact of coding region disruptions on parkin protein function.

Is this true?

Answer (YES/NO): YES